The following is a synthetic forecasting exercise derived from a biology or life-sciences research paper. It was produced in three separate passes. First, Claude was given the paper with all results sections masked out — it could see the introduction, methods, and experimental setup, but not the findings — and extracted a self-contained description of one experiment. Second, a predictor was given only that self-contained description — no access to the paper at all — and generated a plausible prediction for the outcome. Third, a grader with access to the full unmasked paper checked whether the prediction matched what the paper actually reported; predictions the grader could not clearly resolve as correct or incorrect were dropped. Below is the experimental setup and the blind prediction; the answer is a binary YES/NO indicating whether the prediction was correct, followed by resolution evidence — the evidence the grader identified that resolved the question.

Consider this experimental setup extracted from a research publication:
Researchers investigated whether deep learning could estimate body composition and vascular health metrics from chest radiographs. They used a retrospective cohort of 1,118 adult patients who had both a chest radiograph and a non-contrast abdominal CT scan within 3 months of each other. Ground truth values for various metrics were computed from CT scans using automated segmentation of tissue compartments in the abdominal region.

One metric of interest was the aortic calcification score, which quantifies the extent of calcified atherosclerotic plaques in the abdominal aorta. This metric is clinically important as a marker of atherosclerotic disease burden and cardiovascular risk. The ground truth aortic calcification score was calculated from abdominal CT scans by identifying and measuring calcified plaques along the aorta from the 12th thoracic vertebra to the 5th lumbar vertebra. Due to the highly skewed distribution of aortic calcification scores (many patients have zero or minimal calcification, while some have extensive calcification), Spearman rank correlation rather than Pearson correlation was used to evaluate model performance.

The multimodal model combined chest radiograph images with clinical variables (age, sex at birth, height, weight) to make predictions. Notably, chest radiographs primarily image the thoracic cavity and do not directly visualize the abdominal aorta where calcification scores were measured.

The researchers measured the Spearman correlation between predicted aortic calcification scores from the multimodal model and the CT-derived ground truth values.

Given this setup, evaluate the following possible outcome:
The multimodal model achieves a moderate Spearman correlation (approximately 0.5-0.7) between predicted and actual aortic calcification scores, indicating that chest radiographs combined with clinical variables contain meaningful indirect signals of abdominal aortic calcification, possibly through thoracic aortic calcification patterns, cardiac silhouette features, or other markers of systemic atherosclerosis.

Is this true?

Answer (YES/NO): NO